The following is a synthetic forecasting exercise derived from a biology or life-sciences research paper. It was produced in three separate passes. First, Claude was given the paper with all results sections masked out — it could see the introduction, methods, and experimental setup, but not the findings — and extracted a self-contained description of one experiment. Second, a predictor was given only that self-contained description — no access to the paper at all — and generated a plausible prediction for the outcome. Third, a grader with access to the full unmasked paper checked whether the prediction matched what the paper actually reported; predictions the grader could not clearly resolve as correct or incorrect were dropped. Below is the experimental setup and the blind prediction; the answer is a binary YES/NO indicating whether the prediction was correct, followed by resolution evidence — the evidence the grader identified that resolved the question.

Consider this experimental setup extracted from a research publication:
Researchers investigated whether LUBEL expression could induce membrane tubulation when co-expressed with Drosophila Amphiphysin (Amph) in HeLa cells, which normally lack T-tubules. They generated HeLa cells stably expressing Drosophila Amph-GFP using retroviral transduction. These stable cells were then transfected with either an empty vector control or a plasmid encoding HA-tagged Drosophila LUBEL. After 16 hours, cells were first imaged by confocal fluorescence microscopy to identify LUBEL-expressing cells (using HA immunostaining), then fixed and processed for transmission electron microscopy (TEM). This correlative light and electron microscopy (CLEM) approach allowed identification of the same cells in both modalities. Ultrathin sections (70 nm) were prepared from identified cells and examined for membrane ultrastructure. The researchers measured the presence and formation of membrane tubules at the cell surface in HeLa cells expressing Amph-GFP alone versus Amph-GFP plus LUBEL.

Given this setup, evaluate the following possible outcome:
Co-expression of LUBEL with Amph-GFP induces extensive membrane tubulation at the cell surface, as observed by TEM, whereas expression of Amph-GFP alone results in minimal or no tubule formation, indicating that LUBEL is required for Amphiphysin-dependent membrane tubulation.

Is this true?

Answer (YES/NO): YES